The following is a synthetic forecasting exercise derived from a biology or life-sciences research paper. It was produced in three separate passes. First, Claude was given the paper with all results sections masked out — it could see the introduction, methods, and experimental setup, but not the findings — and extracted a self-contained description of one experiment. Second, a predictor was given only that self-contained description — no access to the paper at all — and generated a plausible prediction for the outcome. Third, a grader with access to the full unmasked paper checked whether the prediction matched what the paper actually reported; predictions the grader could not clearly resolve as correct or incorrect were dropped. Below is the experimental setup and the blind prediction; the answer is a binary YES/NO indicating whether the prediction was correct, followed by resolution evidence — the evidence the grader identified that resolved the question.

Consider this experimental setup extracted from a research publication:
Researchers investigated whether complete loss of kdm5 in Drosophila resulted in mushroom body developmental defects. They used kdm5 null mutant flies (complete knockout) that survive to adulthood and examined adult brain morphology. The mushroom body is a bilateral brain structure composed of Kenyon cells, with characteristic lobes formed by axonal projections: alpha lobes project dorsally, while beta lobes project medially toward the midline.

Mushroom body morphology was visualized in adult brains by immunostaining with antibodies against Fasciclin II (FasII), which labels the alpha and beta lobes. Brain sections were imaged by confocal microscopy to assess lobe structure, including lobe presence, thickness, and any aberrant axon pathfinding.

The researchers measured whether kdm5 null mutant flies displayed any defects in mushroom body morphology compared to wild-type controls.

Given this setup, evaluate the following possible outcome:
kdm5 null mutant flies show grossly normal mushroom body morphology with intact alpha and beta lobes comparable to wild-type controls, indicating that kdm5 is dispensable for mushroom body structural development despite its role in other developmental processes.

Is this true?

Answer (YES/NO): NO